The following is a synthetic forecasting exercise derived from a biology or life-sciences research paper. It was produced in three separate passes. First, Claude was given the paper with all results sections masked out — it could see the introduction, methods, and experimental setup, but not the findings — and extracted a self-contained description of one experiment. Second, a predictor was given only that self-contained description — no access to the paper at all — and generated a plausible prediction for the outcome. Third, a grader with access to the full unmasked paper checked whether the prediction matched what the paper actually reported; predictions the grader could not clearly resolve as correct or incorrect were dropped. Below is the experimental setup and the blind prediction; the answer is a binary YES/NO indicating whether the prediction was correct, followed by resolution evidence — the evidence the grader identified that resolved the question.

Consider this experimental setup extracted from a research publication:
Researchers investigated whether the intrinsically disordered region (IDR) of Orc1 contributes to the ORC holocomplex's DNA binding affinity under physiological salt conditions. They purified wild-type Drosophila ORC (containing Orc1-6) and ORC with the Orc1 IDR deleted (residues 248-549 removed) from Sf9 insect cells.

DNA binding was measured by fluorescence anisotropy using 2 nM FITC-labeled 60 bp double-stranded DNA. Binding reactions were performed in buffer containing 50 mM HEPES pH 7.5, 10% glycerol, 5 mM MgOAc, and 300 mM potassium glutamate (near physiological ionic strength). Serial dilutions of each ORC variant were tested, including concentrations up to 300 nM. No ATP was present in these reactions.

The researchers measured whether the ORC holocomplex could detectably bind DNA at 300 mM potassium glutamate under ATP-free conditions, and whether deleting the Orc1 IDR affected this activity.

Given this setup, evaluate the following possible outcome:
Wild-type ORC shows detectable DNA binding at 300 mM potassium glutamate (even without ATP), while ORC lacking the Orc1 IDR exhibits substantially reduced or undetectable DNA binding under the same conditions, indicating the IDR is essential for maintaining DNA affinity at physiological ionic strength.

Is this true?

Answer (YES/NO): NO